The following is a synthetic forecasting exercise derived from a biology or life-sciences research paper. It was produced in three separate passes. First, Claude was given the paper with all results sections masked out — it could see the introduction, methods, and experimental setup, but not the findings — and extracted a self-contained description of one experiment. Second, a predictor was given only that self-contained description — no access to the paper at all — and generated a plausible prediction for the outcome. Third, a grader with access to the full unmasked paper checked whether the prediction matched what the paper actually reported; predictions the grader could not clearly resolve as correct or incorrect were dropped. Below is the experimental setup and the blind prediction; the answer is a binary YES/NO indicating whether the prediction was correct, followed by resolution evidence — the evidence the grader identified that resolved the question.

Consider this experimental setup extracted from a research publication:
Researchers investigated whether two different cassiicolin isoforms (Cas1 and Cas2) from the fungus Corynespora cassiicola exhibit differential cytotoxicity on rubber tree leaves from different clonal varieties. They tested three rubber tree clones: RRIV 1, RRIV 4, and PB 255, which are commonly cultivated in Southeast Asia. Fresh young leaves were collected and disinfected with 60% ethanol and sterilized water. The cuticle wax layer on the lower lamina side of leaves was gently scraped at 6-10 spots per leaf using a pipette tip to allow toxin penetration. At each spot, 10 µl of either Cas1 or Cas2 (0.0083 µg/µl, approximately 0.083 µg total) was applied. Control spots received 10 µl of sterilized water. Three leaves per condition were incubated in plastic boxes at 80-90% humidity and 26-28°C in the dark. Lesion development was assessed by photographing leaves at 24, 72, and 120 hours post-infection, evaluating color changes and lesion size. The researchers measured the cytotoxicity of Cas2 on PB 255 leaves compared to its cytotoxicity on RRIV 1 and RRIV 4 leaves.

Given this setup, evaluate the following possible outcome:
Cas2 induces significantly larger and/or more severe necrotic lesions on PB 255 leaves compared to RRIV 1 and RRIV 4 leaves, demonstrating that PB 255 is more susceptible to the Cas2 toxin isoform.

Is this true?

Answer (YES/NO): NO